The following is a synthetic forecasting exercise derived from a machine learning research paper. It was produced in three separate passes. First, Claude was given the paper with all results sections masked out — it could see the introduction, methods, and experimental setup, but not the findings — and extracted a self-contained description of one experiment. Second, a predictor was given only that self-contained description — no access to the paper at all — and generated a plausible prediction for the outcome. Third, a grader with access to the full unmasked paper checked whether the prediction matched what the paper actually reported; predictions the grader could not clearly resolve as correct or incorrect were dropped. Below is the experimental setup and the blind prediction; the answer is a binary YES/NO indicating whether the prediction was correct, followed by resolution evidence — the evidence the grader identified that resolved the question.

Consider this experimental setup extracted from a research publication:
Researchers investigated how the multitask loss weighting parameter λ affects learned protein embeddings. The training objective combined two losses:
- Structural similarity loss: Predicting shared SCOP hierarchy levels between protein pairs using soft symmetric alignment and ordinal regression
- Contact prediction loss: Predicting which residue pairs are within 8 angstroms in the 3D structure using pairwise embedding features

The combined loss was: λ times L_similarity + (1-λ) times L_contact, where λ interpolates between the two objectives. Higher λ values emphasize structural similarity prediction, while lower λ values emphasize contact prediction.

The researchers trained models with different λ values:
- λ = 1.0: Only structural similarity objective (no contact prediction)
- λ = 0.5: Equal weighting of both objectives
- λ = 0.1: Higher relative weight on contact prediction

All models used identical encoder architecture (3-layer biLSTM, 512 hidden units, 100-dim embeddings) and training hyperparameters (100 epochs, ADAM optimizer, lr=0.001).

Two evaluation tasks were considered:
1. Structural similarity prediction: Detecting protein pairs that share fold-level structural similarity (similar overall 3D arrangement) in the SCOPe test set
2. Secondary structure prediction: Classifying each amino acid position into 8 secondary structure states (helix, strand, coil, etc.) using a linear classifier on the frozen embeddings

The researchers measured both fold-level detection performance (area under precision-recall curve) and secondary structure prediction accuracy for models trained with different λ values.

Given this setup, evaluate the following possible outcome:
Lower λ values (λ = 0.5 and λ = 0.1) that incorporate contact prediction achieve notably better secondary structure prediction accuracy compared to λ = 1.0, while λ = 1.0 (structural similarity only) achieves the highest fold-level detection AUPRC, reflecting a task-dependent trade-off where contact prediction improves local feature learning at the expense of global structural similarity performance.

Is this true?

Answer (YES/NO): NO